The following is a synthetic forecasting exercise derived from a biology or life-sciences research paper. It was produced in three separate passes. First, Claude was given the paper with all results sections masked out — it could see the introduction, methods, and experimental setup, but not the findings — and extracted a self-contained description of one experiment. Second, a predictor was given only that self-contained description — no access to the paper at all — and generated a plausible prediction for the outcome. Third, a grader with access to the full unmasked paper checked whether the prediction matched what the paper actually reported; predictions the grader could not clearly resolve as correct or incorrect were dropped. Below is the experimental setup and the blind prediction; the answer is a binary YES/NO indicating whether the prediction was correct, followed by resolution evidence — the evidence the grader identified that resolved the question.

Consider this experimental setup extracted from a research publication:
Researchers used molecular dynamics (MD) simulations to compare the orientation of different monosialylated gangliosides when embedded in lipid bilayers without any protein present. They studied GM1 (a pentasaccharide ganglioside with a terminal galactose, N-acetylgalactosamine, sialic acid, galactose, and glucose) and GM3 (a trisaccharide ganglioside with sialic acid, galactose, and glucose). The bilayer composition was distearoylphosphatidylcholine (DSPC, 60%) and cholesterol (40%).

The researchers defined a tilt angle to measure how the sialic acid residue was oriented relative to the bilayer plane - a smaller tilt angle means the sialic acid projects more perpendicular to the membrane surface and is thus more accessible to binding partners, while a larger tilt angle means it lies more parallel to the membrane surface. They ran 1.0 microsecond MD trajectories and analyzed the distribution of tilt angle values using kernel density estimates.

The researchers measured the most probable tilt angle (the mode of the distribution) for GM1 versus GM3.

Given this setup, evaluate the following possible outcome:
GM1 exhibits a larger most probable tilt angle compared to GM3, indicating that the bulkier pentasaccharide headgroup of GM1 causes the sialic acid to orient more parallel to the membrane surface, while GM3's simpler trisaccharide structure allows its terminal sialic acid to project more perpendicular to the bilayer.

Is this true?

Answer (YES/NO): NO